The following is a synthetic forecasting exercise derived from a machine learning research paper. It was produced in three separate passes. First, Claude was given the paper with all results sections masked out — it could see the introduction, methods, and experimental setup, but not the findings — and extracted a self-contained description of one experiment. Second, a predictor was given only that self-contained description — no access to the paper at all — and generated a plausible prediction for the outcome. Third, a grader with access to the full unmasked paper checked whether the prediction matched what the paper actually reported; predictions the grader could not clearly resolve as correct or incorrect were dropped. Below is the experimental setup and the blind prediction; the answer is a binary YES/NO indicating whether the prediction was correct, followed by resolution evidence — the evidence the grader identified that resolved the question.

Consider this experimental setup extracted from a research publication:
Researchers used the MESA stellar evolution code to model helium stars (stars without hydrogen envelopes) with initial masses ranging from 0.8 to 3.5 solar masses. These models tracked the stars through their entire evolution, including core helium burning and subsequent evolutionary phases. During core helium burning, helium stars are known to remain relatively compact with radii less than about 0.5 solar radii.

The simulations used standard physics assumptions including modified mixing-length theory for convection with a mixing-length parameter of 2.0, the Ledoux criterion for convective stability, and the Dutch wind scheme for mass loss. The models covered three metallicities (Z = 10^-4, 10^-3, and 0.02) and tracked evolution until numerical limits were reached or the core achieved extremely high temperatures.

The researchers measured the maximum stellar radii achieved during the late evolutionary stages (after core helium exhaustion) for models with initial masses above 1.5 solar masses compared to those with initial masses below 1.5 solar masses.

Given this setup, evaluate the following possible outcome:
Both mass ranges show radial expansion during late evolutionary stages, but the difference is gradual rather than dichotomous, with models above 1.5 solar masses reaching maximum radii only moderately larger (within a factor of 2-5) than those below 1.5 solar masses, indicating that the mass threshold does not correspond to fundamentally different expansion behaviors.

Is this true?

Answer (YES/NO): NO